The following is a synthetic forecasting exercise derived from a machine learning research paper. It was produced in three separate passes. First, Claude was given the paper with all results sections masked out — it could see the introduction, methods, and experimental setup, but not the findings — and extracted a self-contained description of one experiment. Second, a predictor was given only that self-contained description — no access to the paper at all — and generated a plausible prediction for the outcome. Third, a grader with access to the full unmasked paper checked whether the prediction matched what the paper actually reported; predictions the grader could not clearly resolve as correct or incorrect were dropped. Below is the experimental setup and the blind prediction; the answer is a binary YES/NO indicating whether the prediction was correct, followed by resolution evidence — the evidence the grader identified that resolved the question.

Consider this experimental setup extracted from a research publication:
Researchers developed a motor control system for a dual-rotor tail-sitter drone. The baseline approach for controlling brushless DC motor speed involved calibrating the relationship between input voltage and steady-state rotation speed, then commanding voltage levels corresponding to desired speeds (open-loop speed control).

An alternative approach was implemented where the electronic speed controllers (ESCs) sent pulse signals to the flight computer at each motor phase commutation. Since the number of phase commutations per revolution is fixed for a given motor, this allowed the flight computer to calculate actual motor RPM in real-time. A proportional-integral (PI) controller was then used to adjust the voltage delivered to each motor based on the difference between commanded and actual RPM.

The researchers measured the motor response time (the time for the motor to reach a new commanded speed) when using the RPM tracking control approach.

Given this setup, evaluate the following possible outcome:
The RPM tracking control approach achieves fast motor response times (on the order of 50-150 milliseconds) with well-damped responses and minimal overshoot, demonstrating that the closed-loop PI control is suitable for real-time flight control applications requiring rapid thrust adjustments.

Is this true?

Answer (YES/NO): NO